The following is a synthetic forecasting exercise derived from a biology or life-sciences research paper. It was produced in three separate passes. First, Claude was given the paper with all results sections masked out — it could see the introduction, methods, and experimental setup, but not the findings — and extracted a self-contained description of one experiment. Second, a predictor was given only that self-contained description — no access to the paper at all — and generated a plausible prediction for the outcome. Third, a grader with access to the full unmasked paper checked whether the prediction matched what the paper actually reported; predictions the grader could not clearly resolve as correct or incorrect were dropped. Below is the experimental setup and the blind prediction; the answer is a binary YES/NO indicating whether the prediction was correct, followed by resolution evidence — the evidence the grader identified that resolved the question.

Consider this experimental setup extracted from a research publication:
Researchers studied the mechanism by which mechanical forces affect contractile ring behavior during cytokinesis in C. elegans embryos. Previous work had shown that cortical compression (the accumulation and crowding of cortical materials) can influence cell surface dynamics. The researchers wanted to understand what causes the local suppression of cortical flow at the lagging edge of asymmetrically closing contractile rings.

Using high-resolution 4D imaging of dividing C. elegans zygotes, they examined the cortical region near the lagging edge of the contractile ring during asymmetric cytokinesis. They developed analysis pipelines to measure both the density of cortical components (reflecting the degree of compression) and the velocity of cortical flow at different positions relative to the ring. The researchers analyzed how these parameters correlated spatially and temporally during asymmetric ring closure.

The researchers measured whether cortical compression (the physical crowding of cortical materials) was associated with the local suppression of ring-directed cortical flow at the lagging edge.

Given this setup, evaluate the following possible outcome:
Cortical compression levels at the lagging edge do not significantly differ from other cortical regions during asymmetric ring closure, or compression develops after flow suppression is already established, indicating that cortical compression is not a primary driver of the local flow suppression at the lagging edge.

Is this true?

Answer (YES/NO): NO